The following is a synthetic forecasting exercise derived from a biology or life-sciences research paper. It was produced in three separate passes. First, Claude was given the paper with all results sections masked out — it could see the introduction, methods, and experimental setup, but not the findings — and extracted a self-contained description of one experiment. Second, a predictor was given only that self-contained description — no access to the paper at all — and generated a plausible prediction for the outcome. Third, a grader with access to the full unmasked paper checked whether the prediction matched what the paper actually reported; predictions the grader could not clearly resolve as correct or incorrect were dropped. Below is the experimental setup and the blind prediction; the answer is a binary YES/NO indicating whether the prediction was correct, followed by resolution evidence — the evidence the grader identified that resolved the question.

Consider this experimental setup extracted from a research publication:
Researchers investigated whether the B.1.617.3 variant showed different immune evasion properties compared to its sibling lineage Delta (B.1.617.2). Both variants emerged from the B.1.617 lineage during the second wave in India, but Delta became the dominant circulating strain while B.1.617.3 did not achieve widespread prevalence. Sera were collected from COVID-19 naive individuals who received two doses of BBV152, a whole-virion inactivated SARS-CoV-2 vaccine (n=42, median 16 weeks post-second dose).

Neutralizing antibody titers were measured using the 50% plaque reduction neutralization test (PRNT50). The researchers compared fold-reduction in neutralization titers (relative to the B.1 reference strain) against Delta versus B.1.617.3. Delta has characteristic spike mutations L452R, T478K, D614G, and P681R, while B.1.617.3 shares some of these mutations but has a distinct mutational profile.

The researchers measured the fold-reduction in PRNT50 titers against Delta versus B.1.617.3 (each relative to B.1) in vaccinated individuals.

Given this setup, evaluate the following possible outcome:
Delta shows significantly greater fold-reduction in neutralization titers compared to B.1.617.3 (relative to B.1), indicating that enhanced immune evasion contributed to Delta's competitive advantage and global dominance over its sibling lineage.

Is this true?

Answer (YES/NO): NO